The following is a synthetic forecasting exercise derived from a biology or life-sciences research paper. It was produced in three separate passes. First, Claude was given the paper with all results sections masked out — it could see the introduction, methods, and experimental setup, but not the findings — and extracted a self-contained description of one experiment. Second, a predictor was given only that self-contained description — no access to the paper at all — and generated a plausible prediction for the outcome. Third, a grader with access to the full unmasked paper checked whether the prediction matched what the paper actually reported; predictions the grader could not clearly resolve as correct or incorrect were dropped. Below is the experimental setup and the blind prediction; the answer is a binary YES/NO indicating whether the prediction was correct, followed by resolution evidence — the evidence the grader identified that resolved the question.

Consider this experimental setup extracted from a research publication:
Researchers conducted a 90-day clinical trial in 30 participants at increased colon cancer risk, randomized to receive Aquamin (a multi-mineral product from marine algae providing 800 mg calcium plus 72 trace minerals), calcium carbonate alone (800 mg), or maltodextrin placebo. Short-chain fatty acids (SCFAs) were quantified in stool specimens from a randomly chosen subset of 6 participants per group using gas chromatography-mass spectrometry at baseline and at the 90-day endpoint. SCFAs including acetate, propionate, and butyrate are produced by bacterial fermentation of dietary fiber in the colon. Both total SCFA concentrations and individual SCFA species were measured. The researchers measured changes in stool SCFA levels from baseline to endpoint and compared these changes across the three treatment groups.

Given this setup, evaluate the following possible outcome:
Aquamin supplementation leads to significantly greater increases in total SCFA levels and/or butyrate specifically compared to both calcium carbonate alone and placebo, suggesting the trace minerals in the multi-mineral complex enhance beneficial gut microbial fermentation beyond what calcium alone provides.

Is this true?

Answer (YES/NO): NO